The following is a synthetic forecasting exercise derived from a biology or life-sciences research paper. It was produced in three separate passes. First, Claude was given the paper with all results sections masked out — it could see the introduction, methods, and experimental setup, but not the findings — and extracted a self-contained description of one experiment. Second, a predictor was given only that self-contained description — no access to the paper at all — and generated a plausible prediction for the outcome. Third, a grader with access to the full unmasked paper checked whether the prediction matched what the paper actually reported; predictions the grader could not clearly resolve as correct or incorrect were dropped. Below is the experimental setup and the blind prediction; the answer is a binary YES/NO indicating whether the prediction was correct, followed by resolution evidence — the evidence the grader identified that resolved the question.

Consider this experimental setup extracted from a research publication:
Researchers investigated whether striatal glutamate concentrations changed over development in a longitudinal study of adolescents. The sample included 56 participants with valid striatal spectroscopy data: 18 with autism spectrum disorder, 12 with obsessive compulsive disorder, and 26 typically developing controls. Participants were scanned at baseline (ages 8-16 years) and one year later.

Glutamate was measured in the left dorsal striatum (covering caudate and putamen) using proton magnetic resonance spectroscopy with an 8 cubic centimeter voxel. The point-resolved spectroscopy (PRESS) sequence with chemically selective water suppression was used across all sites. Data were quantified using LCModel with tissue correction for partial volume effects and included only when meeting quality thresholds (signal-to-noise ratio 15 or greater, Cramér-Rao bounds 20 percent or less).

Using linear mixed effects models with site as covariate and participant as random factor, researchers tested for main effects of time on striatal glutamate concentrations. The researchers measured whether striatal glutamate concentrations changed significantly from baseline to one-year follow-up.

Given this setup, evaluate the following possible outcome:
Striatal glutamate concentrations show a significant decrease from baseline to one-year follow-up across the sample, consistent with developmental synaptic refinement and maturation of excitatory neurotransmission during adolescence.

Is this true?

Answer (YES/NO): YES